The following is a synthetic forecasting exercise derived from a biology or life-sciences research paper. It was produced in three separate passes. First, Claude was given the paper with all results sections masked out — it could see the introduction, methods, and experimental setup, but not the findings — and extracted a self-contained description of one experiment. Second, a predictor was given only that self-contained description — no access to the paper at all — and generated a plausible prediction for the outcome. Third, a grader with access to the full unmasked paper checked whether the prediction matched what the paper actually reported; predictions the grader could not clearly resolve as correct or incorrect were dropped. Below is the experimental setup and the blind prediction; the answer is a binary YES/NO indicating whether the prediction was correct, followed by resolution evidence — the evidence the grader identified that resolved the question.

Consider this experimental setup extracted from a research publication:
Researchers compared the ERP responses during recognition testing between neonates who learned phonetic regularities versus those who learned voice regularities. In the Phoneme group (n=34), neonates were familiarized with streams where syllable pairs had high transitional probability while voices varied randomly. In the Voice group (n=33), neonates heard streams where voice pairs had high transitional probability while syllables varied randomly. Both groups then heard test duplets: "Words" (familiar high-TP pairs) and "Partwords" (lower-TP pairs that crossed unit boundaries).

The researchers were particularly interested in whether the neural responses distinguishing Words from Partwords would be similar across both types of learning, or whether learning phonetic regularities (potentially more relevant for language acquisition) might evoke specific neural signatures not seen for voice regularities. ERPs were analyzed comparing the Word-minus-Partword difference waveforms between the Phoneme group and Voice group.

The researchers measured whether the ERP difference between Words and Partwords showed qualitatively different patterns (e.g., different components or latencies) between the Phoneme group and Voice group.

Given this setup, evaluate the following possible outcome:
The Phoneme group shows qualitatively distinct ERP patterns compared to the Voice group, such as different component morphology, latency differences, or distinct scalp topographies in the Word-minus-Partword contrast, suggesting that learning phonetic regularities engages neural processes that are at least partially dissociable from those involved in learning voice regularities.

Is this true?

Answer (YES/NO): NO